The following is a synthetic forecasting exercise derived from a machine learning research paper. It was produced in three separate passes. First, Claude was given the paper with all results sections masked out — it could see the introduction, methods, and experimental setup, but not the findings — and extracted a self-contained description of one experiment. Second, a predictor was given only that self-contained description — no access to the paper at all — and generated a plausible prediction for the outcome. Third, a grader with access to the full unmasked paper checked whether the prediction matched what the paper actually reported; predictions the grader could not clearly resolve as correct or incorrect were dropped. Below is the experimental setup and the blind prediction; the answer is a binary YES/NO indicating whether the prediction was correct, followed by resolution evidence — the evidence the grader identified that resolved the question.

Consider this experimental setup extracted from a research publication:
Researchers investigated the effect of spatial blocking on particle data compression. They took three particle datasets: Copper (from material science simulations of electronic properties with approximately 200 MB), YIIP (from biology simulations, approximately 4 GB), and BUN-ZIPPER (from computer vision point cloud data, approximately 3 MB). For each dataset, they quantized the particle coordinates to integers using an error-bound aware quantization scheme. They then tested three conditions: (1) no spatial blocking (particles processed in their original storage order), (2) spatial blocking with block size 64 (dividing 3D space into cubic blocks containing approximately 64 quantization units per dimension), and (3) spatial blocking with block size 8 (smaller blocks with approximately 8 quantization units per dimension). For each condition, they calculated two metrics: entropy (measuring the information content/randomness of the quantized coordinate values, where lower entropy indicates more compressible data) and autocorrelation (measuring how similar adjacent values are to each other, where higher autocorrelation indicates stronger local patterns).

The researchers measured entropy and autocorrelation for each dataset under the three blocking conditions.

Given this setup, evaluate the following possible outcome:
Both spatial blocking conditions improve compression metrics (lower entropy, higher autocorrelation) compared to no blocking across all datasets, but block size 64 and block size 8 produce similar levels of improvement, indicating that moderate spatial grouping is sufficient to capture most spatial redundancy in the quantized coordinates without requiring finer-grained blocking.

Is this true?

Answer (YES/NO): NO